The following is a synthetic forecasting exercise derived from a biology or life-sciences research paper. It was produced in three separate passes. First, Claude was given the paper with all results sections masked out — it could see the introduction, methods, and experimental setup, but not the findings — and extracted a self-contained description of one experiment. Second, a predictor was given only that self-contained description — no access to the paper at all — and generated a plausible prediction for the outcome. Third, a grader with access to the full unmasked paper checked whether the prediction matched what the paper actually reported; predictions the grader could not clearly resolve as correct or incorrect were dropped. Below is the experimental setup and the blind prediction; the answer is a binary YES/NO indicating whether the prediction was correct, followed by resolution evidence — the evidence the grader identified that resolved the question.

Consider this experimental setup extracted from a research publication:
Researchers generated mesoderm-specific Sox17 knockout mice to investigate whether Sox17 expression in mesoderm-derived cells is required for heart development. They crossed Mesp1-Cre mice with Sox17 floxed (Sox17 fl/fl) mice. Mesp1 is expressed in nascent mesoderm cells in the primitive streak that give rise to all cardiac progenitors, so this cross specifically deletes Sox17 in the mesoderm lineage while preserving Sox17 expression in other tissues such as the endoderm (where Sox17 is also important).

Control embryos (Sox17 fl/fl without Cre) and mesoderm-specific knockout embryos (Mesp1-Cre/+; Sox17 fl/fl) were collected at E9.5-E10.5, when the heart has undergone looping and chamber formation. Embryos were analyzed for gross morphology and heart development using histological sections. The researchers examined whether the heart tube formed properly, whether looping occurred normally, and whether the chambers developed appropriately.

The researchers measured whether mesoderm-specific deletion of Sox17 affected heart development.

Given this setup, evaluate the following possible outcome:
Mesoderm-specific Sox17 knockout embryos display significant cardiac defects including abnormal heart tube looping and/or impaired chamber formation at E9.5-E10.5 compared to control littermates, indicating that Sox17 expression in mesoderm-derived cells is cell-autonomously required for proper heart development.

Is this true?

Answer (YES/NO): YES